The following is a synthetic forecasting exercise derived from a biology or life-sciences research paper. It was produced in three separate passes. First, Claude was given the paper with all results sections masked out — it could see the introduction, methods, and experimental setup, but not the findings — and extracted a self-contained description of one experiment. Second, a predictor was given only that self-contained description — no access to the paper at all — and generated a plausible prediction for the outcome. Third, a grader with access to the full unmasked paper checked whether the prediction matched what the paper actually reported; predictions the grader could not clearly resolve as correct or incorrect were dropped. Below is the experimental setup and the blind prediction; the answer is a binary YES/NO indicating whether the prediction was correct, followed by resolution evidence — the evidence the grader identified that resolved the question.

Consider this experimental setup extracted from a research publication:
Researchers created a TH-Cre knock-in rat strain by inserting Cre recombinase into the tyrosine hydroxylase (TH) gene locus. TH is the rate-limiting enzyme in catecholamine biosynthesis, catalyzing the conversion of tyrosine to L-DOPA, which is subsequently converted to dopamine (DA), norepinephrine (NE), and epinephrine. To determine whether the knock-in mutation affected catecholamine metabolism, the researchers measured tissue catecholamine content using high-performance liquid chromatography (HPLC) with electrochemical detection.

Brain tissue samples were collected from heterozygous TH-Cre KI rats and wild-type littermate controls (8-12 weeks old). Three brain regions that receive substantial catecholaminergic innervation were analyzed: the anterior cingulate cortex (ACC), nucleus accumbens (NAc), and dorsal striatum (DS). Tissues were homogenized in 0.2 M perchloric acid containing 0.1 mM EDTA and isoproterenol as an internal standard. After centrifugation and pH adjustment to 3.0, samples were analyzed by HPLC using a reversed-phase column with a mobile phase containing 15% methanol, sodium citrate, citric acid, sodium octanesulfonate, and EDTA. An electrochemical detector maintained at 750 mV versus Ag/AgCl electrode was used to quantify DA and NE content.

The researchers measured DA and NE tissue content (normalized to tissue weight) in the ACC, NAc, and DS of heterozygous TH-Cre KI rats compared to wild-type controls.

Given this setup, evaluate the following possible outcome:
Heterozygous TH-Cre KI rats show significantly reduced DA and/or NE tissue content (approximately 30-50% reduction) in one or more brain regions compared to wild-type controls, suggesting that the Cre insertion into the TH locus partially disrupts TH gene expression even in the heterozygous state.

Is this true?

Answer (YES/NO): NO